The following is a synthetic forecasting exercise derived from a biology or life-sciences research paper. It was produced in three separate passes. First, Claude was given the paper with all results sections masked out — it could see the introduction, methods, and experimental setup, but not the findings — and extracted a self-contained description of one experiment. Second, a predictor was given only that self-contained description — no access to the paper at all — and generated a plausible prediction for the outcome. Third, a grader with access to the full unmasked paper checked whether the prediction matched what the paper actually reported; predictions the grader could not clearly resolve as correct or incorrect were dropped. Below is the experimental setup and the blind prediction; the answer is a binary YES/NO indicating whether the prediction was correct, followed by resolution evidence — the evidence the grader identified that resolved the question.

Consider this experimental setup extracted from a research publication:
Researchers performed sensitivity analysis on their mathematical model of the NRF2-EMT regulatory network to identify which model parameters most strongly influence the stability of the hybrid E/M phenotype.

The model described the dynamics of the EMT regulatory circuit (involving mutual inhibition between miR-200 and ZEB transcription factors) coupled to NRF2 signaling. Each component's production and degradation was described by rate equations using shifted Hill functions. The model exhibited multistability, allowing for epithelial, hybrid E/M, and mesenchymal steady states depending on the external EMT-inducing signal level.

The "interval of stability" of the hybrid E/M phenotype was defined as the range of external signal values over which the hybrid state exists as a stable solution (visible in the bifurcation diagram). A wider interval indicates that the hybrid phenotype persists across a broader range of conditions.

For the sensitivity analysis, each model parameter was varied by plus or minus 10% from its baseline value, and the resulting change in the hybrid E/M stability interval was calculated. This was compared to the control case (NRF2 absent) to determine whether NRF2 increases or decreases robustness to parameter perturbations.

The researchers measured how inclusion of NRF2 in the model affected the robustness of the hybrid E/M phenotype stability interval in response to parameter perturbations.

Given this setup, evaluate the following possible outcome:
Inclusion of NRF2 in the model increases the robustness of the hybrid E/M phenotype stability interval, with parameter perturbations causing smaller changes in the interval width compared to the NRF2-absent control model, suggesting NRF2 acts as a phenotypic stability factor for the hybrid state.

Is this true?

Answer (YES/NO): YES